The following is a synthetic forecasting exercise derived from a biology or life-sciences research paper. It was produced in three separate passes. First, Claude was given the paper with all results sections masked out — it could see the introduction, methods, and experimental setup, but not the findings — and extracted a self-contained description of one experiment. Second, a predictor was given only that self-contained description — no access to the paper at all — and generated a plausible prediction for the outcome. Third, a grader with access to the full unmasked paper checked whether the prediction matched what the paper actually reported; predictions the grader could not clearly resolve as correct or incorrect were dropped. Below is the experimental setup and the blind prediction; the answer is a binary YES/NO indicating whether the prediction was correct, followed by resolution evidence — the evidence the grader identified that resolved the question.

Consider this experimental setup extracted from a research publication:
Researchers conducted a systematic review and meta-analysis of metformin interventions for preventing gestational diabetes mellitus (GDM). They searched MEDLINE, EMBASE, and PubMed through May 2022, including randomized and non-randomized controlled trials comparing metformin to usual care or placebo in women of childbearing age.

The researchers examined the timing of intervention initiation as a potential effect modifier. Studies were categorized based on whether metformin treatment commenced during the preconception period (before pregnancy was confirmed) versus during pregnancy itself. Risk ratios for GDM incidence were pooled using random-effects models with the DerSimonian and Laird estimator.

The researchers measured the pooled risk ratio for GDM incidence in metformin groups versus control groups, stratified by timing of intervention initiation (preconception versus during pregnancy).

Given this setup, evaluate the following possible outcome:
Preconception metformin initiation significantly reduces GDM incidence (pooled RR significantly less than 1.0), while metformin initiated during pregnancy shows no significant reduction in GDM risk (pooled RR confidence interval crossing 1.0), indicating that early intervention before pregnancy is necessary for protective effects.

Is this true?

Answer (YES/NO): YES